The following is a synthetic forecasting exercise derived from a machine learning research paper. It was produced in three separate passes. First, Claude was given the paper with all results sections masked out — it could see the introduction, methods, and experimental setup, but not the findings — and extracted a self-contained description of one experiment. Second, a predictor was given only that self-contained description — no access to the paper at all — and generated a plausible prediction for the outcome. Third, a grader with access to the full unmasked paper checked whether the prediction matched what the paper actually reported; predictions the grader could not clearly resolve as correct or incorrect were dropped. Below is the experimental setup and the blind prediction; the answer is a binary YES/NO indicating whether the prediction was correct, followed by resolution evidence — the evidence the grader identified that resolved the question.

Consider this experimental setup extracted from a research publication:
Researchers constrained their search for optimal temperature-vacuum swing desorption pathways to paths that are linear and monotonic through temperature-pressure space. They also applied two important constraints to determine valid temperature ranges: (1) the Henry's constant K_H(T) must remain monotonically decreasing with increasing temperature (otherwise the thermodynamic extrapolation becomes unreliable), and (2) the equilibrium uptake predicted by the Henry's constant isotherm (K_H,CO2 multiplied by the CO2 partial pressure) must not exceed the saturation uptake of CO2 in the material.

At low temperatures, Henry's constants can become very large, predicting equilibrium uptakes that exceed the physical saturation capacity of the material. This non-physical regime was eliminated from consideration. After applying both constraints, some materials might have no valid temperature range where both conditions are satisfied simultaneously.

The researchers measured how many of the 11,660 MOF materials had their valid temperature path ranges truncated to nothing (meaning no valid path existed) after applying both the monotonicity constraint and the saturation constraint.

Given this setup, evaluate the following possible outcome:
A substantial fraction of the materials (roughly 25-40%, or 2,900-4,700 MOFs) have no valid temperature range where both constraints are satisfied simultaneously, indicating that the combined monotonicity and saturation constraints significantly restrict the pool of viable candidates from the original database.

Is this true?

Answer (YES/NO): NO